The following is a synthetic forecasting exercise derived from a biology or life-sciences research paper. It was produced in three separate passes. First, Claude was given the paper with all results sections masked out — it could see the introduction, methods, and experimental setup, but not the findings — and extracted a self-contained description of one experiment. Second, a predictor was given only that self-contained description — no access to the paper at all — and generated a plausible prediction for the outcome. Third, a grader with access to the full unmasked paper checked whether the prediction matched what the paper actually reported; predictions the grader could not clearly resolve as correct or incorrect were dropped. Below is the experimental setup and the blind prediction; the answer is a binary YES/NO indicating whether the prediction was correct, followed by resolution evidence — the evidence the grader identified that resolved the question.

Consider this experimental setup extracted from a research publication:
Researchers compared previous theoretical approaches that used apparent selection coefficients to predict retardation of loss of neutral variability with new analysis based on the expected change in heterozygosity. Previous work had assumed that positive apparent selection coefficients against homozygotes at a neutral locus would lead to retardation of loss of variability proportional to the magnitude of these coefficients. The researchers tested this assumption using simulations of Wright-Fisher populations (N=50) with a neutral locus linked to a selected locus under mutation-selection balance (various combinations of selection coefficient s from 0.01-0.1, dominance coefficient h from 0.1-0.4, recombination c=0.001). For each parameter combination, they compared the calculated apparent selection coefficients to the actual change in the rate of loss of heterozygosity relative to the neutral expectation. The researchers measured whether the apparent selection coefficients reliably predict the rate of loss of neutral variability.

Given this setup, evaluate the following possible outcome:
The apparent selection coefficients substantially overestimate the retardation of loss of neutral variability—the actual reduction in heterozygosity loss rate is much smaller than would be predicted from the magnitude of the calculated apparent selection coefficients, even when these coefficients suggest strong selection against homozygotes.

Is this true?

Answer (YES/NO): NO